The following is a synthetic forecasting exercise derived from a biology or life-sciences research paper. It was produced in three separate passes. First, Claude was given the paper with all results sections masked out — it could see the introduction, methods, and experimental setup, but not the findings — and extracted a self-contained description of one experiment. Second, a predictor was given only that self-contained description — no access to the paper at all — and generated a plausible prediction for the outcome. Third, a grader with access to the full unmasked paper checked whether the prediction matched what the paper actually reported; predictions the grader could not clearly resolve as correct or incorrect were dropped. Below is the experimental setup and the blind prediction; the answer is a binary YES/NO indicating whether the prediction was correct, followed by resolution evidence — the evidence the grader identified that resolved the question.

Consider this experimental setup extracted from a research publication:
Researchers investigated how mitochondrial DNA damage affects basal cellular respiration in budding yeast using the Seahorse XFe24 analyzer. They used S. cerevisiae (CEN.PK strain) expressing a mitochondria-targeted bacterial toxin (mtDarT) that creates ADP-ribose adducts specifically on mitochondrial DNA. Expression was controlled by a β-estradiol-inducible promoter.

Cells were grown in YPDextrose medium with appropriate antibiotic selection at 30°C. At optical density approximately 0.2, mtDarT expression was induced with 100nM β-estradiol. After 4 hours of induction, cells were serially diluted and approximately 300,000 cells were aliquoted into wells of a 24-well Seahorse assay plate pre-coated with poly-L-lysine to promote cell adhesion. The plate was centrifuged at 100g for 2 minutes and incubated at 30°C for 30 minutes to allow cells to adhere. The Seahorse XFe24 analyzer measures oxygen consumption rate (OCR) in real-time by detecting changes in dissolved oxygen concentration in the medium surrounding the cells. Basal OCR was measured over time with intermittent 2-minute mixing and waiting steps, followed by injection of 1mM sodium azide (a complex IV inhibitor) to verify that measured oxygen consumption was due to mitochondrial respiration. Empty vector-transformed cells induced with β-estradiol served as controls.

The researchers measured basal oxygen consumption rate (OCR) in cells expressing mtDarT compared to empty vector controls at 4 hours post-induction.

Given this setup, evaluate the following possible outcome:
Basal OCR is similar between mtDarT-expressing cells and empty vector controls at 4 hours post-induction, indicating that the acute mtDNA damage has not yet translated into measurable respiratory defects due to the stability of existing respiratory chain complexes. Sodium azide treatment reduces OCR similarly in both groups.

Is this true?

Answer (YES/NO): NO